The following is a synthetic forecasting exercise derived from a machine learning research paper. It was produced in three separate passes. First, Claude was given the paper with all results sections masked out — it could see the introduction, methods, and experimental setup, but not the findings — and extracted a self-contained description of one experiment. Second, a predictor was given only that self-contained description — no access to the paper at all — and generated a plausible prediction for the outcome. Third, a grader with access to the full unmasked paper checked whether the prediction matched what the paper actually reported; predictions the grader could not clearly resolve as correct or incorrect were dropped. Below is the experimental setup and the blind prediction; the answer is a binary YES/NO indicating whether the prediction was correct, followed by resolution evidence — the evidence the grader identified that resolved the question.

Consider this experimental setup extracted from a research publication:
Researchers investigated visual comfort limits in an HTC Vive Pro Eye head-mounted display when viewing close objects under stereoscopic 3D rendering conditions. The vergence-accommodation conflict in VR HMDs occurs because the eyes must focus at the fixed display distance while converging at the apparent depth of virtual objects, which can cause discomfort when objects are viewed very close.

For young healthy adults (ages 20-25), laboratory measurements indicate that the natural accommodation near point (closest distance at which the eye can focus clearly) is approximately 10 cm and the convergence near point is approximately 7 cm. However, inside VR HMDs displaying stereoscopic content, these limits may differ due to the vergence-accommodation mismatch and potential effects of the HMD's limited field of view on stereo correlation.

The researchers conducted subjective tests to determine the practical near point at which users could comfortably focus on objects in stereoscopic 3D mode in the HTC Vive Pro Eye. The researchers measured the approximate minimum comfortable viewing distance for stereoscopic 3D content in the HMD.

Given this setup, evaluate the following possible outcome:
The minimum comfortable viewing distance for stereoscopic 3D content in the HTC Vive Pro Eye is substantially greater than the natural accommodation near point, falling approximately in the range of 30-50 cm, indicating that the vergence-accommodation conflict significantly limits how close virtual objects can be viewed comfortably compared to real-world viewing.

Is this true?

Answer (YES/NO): NO